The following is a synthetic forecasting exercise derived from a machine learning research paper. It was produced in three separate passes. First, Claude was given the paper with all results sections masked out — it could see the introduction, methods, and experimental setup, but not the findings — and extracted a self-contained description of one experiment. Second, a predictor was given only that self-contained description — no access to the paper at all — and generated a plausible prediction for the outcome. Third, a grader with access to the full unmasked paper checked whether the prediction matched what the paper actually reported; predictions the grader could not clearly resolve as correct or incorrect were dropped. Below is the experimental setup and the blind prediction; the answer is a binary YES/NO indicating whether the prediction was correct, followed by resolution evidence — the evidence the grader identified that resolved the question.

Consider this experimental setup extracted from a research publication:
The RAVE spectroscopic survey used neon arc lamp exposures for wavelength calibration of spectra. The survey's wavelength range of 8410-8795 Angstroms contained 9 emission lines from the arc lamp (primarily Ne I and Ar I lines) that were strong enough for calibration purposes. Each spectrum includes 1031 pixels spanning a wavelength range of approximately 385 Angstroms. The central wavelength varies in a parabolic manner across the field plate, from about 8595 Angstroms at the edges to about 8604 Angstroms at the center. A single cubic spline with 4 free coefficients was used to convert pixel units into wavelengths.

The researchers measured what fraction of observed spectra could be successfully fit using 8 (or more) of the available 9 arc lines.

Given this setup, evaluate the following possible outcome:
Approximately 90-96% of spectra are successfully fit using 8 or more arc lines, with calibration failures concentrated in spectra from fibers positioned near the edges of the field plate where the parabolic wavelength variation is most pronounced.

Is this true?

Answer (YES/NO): NO